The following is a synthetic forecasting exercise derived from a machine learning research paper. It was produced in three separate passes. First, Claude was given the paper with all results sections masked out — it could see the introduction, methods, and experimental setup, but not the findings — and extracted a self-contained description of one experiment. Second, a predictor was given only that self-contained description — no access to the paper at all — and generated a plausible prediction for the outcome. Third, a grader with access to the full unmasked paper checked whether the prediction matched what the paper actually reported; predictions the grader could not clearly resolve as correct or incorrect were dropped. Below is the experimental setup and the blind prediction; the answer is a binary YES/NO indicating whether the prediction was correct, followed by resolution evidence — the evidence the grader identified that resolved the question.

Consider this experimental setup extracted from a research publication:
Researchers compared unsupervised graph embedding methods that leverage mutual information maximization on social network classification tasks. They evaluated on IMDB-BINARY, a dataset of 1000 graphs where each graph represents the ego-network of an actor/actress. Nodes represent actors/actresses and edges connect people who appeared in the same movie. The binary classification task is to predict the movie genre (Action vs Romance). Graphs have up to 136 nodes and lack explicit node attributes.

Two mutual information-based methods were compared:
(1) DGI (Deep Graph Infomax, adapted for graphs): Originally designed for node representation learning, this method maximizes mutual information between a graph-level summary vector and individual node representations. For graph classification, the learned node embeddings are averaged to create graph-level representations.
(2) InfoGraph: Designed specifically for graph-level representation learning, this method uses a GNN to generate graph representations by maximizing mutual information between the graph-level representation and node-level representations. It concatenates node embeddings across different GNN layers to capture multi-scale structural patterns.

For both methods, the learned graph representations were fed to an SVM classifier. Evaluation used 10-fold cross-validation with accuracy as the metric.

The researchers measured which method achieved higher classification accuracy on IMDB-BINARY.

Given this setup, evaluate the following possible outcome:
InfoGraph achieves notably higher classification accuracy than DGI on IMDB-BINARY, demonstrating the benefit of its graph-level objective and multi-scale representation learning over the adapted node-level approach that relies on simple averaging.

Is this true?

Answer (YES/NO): NO